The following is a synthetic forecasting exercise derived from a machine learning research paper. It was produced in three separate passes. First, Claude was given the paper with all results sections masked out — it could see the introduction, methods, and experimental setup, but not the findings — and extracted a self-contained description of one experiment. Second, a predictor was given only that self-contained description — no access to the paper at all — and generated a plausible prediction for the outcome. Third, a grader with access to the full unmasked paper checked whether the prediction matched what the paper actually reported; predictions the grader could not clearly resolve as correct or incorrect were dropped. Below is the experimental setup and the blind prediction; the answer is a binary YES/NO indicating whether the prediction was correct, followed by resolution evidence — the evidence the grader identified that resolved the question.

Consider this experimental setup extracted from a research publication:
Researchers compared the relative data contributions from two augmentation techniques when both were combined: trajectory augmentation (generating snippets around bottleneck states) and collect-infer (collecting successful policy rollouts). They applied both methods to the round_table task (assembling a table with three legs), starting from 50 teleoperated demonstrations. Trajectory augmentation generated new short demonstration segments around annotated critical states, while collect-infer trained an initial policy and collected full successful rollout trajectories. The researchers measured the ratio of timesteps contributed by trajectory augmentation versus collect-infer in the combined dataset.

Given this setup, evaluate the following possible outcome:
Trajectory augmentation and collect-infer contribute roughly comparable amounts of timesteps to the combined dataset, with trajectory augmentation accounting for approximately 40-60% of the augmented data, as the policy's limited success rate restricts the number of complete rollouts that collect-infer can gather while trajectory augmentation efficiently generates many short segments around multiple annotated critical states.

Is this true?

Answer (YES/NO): NO